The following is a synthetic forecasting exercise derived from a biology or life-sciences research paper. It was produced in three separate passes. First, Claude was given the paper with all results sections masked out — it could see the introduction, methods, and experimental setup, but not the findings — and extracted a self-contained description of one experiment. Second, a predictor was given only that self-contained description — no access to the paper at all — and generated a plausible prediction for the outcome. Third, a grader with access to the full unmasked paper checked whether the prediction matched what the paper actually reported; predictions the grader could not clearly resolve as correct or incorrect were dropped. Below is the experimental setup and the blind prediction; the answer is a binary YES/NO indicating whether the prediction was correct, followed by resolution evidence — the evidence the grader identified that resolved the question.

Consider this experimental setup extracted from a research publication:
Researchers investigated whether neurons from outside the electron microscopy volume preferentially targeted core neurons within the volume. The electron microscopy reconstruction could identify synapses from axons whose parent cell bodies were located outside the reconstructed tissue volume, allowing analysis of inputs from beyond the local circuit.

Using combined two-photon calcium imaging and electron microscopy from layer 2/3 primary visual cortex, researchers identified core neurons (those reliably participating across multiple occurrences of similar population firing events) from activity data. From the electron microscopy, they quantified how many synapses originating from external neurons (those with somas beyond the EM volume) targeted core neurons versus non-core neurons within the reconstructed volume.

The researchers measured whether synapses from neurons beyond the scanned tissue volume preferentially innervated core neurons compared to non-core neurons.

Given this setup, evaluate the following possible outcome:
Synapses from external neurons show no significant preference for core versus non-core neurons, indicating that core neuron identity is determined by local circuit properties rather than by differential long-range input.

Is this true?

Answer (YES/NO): YES